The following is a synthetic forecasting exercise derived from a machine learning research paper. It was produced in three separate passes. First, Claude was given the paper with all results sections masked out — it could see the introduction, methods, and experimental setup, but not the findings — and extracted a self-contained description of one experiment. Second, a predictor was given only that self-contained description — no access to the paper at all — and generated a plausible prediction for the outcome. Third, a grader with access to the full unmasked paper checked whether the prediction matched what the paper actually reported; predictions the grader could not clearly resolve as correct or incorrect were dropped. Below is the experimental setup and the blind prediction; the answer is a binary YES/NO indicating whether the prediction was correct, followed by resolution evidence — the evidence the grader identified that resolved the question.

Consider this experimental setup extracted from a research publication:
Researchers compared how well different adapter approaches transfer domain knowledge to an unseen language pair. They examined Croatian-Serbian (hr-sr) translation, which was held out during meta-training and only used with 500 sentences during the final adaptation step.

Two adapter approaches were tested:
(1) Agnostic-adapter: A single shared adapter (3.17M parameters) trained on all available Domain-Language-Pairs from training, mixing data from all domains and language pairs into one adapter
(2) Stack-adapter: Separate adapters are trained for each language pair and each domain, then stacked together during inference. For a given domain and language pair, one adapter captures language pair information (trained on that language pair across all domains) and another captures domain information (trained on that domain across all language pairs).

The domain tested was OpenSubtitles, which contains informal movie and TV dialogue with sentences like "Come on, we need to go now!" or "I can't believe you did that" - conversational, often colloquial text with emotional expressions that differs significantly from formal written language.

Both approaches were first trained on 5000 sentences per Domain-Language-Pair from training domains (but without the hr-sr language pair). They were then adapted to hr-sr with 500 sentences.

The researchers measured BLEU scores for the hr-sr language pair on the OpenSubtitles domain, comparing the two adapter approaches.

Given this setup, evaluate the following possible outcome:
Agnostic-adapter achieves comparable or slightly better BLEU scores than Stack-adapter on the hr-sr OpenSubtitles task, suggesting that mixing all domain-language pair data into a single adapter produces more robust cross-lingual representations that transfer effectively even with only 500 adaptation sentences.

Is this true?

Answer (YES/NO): NO